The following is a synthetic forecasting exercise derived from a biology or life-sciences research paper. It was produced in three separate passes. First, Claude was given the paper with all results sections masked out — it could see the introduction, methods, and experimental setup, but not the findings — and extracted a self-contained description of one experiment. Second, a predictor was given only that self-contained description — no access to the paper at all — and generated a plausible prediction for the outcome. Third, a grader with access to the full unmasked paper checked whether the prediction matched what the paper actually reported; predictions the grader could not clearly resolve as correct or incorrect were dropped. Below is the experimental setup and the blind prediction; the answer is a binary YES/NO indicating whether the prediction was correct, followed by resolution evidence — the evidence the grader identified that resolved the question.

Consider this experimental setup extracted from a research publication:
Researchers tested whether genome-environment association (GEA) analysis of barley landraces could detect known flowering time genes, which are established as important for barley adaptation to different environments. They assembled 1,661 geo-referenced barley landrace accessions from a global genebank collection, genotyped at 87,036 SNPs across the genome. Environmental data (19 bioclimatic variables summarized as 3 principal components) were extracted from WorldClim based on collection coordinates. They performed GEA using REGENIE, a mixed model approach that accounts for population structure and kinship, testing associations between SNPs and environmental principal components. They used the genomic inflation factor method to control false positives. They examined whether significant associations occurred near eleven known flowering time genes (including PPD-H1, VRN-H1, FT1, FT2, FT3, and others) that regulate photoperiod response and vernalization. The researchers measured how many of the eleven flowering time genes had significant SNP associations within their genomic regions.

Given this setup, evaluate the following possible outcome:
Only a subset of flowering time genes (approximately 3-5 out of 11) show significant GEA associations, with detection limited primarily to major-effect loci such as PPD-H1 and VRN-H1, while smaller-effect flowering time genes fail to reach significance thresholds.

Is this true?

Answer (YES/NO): NO